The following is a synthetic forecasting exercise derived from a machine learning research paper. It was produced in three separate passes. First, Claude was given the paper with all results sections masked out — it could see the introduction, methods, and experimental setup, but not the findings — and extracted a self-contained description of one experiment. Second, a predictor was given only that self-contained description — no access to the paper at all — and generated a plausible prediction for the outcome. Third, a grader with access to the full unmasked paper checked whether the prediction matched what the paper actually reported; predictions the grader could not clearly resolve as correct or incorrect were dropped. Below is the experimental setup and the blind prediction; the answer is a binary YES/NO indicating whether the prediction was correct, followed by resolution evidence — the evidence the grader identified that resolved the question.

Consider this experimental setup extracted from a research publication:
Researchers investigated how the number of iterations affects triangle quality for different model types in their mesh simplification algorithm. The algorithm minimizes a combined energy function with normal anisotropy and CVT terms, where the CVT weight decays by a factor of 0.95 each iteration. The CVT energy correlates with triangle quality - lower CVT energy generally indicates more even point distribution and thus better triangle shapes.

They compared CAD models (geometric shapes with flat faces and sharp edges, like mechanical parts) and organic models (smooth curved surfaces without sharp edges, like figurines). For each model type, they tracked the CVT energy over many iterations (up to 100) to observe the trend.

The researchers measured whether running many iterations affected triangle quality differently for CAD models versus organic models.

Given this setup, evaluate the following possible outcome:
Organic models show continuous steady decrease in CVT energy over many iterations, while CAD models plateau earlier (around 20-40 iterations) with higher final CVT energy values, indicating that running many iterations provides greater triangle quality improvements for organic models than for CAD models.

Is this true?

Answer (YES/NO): NO